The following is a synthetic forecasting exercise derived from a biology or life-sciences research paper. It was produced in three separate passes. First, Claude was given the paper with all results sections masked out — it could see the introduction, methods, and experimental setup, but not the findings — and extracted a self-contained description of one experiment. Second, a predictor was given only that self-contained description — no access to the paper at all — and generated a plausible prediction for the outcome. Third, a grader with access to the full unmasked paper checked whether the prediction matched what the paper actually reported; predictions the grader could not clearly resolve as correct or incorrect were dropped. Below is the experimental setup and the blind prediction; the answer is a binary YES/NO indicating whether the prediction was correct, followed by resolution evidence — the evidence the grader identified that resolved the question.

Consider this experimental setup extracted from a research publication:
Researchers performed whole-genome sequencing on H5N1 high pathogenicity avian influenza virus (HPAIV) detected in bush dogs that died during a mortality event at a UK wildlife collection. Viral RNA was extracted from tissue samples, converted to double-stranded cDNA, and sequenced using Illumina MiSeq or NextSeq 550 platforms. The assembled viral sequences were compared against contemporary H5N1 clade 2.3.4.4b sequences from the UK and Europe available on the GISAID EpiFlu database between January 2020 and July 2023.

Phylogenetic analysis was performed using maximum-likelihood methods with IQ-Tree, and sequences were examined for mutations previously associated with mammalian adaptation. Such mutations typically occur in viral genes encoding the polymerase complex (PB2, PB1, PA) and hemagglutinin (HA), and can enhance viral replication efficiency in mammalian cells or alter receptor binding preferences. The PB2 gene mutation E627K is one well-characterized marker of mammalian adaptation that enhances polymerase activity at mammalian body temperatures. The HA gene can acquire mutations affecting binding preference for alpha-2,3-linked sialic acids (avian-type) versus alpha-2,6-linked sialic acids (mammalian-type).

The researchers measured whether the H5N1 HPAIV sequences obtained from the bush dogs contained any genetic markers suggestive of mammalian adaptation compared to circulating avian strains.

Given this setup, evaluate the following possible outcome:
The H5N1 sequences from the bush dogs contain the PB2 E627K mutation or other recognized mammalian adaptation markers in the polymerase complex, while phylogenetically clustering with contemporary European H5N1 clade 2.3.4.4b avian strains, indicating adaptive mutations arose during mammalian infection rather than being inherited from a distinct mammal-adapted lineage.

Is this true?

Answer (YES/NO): YES